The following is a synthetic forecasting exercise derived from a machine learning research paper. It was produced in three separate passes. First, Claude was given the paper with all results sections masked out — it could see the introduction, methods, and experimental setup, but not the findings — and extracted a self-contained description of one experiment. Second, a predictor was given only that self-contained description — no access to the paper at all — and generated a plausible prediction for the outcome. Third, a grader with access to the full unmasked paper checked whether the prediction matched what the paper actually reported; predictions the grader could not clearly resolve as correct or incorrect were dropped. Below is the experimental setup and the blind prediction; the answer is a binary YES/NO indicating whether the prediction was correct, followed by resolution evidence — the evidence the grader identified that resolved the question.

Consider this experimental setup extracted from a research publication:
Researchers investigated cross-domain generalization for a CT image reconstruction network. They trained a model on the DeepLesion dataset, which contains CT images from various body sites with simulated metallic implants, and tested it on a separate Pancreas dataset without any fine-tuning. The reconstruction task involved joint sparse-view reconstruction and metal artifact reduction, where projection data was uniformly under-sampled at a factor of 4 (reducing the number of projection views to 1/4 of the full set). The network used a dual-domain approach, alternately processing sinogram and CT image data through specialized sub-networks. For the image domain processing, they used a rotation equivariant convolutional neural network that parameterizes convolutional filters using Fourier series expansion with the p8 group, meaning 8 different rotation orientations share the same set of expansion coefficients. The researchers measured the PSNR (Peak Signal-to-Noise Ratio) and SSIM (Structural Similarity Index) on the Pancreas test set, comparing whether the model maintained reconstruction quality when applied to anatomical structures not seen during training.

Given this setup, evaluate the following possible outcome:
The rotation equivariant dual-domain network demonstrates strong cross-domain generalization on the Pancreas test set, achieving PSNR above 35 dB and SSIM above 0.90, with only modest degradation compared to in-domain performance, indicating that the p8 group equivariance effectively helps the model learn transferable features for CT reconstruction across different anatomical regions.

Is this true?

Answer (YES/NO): YES